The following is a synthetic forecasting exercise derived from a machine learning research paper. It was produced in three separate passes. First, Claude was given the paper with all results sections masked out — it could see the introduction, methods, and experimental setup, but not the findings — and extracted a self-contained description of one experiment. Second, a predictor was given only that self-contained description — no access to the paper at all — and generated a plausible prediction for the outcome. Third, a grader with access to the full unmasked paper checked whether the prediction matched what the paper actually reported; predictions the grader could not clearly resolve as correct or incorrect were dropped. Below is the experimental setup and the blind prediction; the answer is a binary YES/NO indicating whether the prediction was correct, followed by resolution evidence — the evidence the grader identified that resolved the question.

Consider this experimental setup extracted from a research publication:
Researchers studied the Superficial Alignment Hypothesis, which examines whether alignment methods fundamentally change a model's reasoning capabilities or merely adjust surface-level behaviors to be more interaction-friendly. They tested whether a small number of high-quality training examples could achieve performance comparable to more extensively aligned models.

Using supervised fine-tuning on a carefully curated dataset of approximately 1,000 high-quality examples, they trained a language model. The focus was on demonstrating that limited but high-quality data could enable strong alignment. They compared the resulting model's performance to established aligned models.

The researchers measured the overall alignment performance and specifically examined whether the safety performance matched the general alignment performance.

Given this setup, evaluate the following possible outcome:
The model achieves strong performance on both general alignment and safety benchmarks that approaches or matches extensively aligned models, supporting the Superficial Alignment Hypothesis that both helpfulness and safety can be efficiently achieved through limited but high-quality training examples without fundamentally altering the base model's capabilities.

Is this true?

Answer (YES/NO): NO